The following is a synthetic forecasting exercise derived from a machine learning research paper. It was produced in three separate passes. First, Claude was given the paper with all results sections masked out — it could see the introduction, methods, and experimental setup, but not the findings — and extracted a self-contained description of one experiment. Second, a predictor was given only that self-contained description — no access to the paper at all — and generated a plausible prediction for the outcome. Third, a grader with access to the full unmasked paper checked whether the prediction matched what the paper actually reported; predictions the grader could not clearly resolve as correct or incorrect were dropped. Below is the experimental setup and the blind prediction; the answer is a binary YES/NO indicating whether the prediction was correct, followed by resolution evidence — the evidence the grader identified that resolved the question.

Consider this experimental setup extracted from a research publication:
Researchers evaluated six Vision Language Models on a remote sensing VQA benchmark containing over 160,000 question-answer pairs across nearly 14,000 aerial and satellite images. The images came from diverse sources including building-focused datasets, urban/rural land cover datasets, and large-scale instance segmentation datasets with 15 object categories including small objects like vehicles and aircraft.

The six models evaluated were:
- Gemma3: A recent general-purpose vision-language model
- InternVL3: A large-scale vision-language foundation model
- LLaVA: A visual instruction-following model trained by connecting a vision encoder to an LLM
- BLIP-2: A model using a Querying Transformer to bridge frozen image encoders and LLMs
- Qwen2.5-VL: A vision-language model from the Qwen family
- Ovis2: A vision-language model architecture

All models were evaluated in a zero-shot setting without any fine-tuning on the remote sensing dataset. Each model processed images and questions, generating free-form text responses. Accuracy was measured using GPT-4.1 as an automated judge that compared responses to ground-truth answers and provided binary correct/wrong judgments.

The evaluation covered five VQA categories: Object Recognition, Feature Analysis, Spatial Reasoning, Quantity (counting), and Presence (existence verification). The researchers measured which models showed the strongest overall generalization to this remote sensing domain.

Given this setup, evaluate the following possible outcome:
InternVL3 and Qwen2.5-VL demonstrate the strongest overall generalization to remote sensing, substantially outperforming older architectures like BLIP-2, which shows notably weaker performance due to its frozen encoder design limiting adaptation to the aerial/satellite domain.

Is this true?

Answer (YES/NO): NO